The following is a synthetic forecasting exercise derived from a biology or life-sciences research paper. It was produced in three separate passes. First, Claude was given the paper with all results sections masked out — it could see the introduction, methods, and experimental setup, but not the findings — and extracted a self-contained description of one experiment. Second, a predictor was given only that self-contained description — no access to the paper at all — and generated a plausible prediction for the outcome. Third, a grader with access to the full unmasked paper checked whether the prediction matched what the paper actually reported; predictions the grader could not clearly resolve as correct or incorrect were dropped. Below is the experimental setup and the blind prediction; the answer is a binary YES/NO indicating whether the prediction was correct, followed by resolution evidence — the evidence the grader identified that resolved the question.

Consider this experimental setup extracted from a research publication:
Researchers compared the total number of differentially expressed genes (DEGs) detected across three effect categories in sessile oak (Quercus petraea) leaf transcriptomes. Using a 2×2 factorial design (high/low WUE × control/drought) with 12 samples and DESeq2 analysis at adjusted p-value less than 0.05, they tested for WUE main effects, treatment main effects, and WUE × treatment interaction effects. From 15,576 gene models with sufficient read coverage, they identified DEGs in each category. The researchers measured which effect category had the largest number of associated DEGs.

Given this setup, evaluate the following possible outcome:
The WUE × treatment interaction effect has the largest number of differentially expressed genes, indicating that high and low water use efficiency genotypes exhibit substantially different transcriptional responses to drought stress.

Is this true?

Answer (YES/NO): YES